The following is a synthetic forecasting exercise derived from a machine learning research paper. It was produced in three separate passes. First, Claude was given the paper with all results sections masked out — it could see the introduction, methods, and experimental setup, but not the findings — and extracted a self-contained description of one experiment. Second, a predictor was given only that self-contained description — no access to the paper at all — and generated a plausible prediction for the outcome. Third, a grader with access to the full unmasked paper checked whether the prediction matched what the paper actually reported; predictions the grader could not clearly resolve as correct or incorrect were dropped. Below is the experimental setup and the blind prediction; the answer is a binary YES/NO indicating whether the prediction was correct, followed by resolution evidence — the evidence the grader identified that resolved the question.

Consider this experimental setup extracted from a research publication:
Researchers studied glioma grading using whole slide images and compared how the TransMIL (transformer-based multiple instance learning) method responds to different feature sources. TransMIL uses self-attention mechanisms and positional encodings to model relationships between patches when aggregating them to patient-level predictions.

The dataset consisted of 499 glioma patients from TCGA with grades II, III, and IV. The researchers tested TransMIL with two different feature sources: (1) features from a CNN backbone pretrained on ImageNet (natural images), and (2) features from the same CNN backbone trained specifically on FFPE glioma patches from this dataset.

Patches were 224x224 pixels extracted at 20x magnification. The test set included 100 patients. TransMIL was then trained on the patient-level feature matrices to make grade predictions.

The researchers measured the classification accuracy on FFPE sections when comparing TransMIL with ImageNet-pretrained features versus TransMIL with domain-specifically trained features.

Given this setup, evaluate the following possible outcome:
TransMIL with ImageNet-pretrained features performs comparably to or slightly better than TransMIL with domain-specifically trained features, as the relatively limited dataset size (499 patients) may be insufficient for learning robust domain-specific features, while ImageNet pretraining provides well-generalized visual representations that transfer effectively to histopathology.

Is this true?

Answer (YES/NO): YES